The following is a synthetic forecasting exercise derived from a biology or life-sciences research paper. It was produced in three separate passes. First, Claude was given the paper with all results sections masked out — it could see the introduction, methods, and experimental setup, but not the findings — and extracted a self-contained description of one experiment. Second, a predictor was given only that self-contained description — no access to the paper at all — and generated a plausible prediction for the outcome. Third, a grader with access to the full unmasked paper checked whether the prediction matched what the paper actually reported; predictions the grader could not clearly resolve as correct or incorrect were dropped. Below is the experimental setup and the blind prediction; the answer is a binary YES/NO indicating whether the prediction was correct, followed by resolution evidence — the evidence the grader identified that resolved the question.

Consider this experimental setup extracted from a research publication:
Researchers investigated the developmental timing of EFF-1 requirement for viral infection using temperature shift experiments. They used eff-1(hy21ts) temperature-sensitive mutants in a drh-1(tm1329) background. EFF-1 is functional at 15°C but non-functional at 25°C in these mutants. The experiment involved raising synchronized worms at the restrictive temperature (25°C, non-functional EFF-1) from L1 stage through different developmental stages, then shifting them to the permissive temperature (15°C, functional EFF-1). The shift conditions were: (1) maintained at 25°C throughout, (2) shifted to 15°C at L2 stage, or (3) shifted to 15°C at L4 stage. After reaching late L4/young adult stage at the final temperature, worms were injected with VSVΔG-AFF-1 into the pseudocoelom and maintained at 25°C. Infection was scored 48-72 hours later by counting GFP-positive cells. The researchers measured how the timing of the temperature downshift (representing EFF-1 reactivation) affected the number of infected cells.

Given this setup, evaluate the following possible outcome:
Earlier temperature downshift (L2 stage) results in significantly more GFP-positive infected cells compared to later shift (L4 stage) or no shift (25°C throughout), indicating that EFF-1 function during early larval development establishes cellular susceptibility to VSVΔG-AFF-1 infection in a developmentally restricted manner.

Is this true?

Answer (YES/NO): NO